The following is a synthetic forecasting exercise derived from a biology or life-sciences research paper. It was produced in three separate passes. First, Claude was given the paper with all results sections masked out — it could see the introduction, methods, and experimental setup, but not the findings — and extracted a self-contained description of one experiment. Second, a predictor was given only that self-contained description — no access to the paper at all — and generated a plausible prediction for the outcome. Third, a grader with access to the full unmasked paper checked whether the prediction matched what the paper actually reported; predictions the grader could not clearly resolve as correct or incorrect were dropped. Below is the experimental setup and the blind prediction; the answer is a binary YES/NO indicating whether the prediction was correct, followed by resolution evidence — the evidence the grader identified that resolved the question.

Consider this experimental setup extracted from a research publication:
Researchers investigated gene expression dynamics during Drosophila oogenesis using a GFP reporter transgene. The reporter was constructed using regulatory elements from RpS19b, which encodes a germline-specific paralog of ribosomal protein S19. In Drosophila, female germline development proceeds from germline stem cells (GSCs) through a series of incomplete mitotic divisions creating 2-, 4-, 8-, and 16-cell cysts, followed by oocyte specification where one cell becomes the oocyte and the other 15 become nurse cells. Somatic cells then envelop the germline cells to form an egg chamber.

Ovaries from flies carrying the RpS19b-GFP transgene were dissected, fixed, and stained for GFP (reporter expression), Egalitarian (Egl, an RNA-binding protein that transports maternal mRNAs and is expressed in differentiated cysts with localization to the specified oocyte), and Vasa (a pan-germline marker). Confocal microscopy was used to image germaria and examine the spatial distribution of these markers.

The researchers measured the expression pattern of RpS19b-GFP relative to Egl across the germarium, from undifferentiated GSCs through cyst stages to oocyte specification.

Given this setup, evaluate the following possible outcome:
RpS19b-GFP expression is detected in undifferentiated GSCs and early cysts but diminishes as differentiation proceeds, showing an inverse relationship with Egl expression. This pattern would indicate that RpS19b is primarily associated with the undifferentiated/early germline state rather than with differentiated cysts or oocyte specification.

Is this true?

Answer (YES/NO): YES